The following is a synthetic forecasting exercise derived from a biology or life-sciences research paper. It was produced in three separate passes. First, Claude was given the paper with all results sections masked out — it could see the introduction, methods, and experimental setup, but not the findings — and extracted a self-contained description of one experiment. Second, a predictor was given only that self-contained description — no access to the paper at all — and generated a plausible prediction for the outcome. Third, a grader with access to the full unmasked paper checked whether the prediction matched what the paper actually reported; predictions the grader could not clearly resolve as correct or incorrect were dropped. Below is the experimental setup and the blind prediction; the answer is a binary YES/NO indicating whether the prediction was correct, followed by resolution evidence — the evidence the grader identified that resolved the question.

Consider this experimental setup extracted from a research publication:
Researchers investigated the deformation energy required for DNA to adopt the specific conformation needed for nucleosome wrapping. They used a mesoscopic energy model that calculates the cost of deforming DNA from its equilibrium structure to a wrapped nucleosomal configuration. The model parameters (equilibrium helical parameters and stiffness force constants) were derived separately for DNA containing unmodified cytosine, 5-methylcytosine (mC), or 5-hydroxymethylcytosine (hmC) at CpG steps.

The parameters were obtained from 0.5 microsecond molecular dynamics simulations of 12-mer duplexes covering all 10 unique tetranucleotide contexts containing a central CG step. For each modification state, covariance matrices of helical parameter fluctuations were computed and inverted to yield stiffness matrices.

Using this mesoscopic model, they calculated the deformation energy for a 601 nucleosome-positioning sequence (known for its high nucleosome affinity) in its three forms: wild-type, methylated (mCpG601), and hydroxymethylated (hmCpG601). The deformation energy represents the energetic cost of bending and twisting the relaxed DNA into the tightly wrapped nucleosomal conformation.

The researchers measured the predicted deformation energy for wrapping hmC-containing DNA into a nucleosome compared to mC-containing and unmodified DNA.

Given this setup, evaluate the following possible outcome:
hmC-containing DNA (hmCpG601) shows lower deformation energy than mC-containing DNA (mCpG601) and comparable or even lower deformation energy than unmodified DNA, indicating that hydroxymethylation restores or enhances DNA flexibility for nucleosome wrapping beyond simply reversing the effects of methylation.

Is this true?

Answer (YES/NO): NO